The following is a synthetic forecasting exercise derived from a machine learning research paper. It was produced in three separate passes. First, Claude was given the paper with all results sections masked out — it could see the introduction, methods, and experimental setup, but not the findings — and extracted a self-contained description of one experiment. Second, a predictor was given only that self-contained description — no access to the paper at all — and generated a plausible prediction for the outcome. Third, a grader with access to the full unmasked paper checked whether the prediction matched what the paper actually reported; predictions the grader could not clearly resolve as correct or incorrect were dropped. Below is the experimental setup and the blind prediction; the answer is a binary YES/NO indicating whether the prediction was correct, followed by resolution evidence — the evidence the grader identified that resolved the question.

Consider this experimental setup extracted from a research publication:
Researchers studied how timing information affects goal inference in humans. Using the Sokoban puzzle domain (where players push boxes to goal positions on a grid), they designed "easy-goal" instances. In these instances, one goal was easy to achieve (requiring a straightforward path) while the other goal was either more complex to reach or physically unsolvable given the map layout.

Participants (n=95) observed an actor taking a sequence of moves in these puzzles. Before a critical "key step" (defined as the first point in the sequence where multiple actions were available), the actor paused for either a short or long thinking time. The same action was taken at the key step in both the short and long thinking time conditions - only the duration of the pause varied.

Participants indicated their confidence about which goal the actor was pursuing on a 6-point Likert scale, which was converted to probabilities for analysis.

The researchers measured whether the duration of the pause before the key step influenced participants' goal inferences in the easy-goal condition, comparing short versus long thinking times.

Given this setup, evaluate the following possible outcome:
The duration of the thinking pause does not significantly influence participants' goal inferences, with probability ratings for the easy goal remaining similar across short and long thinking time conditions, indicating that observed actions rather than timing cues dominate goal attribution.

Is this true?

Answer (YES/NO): NO